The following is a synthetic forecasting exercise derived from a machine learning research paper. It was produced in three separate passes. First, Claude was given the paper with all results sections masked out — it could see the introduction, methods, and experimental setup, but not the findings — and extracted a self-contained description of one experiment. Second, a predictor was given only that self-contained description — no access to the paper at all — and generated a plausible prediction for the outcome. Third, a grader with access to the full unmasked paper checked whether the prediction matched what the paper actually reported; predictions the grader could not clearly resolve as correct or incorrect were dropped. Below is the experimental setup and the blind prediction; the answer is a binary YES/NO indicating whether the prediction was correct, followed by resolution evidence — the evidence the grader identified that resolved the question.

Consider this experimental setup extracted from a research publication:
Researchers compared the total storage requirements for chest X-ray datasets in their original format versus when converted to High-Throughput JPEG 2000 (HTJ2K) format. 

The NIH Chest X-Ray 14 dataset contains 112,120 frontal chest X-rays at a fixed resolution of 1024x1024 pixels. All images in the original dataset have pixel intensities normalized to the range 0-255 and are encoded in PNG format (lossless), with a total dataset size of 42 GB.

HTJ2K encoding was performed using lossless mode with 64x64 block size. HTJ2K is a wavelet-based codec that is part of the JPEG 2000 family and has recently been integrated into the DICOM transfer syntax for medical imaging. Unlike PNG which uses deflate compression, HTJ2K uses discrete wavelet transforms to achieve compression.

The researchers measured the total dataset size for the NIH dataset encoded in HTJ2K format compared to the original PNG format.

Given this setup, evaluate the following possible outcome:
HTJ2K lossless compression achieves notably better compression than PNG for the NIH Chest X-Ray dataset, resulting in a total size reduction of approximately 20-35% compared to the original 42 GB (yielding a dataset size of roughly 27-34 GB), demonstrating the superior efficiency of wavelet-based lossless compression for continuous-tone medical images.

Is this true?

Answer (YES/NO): NO